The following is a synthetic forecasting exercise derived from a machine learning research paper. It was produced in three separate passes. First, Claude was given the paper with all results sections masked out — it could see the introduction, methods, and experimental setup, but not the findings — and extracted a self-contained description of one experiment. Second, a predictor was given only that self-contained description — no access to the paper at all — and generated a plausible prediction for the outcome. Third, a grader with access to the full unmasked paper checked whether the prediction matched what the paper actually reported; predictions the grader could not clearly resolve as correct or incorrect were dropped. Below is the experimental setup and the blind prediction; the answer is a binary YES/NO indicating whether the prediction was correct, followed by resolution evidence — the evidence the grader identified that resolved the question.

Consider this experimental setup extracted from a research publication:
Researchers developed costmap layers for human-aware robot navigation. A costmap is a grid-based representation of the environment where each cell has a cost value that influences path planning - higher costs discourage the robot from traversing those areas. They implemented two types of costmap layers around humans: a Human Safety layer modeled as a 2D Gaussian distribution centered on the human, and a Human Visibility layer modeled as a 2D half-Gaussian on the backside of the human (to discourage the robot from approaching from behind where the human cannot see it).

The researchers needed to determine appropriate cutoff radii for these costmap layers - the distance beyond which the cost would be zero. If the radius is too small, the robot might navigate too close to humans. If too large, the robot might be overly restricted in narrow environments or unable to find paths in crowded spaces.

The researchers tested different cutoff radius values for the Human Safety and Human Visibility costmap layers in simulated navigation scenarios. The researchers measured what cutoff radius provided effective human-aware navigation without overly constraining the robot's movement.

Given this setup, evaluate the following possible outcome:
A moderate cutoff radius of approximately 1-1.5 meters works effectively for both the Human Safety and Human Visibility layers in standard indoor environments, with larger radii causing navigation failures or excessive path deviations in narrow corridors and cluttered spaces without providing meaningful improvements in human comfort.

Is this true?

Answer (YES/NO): NO